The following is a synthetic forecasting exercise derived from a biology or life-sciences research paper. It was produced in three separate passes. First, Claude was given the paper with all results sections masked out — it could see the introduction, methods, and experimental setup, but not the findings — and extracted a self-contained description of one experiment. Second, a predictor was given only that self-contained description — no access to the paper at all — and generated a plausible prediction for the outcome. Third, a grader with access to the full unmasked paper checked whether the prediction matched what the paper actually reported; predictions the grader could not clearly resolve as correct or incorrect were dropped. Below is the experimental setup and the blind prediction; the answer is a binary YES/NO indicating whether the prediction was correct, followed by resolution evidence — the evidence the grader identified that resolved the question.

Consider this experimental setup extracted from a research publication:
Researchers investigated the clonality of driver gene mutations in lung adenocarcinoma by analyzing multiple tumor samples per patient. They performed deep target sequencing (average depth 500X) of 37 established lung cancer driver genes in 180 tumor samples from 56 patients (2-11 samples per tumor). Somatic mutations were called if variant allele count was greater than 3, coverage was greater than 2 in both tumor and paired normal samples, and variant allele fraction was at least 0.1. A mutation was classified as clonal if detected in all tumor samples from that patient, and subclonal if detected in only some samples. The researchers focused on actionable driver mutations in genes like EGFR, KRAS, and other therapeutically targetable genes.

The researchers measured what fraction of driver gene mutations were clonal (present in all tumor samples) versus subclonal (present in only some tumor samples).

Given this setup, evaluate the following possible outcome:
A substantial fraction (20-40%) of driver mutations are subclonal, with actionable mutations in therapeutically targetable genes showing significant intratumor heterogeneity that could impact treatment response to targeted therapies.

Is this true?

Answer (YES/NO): YES